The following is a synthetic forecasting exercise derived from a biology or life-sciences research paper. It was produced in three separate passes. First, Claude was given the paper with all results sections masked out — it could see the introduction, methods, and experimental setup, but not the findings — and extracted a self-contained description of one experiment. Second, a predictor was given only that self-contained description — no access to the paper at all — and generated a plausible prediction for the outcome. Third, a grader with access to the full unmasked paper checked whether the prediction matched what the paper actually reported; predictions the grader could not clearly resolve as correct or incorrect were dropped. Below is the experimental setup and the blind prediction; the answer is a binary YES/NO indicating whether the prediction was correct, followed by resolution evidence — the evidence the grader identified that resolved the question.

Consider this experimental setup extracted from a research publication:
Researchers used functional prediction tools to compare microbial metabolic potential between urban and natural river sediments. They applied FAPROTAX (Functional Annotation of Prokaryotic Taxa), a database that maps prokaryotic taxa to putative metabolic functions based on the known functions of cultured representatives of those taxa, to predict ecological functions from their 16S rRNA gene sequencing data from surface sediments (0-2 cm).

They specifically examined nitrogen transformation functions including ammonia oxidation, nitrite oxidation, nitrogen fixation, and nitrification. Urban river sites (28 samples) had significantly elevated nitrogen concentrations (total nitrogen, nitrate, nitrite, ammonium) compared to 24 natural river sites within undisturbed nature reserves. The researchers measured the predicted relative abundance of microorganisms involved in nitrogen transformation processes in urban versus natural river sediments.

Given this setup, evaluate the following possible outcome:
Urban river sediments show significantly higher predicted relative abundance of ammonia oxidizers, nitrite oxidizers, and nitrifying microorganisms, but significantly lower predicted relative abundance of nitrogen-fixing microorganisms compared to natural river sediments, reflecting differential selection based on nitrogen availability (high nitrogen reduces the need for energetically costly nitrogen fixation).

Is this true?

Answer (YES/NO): NO